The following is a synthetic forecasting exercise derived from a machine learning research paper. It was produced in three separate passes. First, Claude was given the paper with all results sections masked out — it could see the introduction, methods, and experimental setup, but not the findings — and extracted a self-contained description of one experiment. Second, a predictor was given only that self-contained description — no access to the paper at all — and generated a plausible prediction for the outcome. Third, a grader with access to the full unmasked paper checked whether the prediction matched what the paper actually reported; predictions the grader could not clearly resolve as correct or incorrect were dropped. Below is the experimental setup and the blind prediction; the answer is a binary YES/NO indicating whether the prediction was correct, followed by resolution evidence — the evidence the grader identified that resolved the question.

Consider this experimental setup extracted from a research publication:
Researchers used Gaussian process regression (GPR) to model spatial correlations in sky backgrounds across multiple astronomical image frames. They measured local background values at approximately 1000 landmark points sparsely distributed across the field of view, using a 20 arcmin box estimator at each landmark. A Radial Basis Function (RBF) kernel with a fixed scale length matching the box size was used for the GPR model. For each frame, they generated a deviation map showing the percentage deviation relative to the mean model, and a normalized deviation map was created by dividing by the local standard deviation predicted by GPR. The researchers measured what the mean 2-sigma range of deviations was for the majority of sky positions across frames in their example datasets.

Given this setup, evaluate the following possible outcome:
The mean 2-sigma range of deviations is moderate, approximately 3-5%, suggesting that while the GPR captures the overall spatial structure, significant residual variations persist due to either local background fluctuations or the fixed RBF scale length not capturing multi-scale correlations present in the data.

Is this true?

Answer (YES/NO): NO